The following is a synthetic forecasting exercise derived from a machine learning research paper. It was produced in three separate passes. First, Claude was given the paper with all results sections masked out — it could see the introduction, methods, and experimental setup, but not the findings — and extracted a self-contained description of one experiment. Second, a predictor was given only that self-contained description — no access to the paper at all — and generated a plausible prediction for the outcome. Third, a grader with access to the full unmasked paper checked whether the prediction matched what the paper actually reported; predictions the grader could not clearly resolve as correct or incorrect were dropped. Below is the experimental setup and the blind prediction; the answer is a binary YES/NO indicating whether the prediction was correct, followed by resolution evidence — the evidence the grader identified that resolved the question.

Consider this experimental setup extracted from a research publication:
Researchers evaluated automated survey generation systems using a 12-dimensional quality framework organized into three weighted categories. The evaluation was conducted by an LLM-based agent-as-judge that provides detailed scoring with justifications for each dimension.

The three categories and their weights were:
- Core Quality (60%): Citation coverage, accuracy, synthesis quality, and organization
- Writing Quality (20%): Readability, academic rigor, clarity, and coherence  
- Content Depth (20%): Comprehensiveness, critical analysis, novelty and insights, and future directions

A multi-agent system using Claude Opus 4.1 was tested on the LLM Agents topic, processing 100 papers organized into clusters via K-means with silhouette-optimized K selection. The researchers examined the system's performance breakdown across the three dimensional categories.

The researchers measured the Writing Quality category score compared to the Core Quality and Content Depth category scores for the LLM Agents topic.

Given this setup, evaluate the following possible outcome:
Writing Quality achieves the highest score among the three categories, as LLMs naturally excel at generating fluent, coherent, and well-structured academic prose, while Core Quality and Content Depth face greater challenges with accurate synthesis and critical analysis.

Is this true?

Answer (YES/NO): YES